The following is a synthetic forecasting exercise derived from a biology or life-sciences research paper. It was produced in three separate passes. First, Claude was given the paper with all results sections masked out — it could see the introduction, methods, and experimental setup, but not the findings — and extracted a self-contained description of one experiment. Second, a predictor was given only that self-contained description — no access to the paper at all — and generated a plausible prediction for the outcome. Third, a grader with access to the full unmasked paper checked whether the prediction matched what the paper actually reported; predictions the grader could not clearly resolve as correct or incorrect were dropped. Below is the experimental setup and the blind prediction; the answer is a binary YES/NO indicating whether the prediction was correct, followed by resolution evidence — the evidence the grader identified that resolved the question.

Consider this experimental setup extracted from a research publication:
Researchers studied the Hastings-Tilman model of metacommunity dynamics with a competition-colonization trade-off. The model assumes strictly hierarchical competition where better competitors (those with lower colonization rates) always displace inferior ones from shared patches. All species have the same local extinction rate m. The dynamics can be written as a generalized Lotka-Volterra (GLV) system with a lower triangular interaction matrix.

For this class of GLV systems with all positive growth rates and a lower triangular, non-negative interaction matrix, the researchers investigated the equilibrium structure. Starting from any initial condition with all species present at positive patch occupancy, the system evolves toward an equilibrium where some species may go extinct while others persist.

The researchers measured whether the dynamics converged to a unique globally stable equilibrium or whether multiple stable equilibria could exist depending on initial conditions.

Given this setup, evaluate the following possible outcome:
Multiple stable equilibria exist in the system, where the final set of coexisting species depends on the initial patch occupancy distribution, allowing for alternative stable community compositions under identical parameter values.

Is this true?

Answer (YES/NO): NO